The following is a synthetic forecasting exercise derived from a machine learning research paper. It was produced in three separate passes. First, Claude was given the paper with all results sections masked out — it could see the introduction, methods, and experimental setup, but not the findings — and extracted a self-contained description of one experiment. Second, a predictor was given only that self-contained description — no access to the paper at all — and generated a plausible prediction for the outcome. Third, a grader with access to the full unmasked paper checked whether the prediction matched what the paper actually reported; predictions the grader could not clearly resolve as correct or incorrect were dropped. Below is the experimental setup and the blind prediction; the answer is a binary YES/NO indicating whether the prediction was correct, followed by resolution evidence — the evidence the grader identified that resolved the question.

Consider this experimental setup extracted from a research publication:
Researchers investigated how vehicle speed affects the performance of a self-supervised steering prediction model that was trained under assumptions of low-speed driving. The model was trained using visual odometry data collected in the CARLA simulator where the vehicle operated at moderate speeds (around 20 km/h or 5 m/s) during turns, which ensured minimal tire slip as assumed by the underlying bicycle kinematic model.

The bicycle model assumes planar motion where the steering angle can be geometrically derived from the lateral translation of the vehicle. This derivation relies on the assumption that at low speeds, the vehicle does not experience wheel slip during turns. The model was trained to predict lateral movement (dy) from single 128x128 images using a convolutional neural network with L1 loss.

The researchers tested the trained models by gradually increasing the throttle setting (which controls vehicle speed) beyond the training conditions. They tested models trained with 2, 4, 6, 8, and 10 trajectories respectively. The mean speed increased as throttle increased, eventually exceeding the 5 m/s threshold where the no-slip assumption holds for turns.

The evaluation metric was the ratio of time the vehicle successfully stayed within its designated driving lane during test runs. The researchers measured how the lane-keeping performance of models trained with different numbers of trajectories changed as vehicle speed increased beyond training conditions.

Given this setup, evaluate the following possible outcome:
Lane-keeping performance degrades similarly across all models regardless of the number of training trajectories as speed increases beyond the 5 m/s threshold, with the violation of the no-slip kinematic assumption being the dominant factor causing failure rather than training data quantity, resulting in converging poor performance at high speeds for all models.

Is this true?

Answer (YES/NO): NO